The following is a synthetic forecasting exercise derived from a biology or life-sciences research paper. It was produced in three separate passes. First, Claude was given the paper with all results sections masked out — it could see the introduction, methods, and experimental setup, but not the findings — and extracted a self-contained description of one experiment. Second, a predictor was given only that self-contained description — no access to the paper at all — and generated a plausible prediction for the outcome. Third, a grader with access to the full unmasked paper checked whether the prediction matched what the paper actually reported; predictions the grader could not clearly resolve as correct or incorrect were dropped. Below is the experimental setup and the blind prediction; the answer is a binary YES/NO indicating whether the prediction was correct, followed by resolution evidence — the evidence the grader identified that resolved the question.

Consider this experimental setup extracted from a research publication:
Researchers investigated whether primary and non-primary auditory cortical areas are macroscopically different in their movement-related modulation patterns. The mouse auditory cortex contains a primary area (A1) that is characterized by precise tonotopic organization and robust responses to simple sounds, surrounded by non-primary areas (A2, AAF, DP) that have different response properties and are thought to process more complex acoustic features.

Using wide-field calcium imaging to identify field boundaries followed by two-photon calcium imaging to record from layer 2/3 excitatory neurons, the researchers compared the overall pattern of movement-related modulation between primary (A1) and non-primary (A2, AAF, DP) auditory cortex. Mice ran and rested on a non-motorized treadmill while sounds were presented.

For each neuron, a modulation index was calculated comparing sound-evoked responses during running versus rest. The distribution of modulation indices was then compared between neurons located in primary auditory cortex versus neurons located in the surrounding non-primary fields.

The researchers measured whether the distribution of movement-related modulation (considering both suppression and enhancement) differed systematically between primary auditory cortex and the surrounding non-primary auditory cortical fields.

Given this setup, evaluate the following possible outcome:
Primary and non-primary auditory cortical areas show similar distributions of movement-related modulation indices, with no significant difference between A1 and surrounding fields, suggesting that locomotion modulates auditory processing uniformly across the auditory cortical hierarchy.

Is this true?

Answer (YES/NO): YES